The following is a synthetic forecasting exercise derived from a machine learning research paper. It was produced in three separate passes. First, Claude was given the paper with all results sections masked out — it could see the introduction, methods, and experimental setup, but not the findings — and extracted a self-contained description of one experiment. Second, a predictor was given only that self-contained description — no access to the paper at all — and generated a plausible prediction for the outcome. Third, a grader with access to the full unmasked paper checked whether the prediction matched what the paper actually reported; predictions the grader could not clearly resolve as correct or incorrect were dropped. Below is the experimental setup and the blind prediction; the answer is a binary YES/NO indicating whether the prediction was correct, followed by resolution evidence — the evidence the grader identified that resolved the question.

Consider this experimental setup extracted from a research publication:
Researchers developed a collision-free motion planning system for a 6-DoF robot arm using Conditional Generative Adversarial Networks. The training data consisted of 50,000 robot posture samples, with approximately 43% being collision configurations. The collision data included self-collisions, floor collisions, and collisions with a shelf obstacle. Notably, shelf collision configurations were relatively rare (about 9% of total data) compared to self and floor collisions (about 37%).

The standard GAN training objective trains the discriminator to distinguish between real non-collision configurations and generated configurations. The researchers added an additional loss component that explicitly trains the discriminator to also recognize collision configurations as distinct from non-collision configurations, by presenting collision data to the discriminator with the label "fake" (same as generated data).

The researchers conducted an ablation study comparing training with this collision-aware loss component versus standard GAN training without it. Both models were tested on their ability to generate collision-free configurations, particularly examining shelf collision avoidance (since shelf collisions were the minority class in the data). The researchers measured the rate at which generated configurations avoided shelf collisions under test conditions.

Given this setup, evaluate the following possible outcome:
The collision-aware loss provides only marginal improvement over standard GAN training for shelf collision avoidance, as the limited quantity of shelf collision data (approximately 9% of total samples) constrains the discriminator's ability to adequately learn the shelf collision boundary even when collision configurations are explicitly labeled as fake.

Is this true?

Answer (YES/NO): NO